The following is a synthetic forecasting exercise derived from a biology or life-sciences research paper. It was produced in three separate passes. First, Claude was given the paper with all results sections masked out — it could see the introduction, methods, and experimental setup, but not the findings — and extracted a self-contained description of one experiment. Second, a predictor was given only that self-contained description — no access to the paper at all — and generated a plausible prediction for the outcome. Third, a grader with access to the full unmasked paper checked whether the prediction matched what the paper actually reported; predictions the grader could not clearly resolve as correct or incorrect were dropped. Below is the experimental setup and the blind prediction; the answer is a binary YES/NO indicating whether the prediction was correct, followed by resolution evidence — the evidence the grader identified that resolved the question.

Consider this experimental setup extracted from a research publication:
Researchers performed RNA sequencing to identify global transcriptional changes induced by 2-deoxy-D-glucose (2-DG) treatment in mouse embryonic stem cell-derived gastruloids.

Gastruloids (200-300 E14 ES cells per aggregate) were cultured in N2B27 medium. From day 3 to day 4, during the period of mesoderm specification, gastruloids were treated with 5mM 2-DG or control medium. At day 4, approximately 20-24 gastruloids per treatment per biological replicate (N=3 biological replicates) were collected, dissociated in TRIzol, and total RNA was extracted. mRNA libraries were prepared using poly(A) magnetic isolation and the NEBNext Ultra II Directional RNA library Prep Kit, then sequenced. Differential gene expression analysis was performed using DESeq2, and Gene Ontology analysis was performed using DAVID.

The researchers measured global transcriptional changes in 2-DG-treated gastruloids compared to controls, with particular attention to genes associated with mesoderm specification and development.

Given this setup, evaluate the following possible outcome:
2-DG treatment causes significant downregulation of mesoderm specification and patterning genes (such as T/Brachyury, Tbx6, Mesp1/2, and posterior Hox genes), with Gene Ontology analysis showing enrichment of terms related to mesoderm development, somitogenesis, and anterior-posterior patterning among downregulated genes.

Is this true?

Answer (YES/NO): YES